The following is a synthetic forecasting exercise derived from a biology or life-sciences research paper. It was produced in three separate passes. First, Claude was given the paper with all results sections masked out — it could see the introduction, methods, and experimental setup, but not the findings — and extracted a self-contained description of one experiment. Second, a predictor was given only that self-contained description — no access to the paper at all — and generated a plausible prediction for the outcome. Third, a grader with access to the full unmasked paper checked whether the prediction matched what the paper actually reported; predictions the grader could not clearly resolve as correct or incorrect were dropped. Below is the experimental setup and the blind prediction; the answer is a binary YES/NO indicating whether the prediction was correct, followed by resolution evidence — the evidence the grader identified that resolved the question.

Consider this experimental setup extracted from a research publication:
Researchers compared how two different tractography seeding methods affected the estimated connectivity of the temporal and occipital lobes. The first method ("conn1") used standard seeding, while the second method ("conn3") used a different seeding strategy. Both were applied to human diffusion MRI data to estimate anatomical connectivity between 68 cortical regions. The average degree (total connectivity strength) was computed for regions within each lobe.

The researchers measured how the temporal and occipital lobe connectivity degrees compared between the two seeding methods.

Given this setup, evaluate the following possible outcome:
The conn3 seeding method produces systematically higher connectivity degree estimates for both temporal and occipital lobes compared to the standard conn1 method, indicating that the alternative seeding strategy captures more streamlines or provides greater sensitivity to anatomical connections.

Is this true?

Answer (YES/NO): NO